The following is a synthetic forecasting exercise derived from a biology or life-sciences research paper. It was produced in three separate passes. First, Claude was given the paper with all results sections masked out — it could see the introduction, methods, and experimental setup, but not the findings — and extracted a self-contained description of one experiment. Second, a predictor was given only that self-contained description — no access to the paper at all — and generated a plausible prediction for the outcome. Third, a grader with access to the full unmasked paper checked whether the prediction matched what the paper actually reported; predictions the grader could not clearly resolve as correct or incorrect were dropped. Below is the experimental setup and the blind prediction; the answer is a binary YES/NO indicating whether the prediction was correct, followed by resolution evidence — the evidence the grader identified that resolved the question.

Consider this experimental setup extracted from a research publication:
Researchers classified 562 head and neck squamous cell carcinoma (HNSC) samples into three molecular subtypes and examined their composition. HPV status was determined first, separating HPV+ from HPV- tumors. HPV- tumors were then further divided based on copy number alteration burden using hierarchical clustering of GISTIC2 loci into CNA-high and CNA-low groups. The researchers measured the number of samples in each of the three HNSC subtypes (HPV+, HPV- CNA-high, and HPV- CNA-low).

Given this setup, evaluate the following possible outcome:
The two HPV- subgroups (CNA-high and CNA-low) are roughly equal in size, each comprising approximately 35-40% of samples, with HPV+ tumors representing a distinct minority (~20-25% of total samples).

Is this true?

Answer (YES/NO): NO